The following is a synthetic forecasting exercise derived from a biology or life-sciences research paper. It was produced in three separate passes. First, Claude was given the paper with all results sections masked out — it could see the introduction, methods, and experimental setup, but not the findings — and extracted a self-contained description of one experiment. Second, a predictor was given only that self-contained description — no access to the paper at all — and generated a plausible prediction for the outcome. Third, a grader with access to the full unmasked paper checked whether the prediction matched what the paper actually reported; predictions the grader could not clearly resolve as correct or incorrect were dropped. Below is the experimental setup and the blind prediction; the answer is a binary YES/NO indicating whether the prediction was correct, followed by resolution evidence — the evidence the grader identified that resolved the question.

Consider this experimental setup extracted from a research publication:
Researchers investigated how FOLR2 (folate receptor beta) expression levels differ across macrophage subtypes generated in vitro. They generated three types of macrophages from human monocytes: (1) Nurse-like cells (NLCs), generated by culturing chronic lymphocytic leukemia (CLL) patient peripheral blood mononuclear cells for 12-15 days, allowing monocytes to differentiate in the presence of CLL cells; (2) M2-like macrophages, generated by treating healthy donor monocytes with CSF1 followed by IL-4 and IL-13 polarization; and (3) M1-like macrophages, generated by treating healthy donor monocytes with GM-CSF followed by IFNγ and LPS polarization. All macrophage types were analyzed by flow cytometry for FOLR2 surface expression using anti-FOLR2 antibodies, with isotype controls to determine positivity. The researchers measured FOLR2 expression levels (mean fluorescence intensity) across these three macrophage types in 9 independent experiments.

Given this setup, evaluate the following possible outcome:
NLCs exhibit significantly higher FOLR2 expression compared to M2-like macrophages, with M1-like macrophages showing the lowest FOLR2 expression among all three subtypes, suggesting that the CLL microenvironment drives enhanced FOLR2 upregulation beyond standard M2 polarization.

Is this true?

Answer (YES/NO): YES